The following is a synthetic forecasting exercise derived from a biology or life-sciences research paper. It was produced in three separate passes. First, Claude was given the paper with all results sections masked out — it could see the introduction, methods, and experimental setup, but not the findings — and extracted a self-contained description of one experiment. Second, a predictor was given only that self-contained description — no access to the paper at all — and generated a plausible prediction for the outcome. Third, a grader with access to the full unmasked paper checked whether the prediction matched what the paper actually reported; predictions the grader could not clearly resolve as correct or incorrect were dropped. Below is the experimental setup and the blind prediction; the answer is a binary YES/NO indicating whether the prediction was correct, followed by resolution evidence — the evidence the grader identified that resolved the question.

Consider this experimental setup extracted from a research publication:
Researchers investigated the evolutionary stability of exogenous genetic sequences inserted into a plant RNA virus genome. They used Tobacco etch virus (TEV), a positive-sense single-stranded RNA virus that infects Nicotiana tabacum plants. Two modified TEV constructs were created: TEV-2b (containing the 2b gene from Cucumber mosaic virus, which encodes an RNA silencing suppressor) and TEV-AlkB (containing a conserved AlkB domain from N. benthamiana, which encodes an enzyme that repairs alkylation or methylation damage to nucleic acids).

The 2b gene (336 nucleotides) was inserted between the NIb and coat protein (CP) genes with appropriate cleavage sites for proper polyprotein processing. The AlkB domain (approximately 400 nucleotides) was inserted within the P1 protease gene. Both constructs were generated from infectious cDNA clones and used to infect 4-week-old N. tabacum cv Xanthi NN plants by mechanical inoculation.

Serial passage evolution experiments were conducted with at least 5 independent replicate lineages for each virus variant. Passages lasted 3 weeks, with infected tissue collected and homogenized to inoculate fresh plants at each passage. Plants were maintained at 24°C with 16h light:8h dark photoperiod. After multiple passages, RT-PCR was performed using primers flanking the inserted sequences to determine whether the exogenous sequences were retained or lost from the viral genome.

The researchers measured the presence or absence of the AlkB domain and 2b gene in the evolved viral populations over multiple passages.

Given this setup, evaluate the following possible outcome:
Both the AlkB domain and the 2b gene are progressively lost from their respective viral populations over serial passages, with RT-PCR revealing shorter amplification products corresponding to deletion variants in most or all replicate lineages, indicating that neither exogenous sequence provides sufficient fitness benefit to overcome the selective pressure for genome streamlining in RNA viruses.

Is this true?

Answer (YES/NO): NO